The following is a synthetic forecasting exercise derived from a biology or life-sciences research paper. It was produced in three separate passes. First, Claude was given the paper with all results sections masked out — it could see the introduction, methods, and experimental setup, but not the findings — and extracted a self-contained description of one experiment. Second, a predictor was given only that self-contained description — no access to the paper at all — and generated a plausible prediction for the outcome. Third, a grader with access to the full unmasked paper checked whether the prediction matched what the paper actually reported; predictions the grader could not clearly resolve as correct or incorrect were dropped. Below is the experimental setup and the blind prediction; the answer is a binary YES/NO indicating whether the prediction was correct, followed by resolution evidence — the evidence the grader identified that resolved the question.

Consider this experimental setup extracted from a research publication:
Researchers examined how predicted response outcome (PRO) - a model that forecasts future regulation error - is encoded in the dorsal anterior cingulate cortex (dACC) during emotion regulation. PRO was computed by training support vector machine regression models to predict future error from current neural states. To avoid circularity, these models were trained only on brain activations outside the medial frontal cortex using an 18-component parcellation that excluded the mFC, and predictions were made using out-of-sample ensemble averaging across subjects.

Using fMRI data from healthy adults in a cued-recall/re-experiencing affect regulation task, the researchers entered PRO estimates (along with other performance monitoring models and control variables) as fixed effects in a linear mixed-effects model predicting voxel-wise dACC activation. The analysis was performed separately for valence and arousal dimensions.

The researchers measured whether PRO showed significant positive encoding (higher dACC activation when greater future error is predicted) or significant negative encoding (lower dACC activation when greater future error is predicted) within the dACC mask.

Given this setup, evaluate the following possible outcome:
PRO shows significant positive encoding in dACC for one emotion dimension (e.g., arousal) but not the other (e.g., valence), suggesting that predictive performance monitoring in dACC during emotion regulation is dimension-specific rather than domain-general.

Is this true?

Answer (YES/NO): NO